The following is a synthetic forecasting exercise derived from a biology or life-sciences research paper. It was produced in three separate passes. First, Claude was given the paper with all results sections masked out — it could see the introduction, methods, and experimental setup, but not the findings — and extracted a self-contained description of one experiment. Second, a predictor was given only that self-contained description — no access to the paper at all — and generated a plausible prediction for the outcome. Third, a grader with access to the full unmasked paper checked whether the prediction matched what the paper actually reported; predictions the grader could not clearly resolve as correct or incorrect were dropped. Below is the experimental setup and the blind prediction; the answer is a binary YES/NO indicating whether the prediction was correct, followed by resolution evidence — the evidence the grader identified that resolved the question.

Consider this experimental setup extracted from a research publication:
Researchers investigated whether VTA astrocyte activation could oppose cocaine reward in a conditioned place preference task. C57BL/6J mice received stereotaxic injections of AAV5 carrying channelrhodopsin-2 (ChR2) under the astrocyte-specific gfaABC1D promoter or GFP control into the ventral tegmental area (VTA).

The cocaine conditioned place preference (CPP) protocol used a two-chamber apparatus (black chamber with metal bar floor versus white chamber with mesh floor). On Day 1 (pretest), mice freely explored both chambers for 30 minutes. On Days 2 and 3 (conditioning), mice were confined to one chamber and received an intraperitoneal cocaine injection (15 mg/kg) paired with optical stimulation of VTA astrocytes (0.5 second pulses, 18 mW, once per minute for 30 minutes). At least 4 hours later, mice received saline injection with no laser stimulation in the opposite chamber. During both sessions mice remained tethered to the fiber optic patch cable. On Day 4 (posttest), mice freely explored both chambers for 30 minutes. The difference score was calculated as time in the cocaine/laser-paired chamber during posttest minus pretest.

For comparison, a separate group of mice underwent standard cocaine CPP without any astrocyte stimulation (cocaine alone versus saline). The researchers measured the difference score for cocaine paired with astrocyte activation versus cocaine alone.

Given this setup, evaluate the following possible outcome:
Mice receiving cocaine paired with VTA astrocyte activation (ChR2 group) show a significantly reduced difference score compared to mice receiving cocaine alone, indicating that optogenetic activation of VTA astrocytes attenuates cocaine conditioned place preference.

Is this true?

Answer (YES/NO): NO